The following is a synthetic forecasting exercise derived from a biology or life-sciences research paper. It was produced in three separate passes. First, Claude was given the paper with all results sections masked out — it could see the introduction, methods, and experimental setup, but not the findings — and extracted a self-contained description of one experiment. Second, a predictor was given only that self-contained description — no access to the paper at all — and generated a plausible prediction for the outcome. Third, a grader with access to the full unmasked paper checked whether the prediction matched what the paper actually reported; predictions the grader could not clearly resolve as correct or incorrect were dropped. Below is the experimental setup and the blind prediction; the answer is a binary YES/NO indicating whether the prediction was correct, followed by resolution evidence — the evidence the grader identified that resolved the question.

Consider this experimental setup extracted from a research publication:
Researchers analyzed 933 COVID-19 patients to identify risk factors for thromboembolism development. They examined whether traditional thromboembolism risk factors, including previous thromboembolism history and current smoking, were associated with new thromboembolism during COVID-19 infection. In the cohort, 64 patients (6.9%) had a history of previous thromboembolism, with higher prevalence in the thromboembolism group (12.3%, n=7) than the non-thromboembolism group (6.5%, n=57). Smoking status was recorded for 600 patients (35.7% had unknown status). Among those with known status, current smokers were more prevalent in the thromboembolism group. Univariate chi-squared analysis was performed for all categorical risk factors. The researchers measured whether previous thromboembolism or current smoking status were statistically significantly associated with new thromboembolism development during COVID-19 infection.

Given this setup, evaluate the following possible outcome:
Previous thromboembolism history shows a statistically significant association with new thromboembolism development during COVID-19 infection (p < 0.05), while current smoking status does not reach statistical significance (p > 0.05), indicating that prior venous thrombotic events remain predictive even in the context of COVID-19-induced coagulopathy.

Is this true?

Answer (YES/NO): NO